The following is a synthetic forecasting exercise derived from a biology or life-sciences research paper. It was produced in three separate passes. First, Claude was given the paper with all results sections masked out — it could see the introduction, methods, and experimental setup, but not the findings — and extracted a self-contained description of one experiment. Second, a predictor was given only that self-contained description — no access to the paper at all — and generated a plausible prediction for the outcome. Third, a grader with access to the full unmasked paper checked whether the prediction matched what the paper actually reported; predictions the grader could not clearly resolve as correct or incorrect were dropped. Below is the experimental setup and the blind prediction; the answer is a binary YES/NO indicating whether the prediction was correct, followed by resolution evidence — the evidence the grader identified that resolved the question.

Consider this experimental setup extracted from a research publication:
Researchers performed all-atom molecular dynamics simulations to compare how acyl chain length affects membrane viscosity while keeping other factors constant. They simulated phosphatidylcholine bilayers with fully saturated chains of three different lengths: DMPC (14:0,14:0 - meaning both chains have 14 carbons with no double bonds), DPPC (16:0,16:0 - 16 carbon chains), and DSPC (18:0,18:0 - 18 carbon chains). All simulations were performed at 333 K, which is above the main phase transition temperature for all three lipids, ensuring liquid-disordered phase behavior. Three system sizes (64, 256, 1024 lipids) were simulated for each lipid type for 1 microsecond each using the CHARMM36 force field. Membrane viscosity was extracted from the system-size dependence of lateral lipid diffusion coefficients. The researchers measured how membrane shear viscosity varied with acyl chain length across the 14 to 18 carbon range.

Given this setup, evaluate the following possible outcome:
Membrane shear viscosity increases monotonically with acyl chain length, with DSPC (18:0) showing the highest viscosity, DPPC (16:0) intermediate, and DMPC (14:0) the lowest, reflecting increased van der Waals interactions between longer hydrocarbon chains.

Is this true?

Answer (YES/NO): NO